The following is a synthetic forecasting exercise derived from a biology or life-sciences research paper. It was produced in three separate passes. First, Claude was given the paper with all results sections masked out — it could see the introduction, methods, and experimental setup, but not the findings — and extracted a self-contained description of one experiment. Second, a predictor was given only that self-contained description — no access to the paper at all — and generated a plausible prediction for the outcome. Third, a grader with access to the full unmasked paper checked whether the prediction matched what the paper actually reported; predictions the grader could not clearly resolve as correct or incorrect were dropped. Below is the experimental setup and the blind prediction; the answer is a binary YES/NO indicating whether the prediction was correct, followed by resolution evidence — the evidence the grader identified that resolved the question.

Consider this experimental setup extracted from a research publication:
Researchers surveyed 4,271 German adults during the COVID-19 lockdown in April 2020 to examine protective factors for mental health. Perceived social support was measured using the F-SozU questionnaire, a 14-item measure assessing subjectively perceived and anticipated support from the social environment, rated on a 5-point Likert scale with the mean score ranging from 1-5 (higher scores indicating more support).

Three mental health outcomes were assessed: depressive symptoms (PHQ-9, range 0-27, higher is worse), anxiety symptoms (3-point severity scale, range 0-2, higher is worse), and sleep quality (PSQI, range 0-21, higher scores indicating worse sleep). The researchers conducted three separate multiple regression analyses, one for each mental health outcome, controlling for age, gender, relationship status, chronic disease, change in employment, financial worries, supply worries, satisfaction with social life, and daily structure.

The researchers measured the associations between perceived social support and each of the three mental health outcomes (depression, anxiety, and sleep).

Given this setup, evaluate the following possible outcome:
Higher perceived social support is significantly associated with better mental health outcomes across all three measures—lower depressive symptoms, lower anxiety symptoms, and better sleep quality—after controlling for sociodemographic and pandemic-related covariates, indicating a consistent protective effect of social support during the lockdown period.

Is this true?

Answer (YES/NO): YES